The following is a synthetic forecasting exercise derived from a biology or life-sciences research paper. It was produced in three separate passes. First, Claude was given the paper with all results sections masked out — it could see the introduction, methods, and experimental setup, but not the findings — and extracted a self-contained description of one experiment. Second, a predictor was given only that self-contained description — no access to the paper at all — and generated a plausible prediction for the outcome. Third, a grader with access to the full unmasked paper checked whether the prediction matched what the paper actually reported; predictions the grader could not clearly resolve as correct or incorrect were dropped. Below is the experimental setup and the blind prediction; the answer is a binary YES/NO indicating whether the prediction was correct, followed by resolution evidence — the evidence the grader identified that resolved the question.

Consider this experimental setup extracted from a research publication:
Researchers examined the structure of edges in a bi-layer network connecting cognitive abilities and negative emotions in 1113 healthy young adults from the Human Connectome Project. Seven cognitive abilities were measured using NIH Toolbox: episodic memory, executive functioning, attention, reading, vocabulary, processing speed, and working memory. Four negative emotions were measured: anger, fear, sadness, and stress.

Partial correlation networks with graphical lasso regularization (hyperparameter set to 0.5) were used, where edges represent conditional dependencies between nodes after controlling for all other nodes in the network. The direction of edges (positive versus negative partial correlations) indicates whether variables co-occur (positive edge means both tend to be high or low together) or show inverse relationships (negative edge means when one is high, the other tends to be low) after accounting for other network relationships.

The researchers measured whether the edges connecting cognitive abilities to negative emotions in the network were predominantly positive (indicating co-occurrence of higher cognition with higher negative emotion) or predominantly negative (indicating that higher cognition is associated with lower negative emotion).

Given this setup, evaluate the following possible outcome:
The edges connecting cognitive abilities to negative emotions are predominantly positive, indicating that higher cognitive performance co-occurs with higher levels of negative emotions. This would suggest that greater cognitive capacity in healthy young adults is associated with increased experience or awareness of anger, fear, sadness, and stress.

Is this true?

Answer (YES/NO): NO